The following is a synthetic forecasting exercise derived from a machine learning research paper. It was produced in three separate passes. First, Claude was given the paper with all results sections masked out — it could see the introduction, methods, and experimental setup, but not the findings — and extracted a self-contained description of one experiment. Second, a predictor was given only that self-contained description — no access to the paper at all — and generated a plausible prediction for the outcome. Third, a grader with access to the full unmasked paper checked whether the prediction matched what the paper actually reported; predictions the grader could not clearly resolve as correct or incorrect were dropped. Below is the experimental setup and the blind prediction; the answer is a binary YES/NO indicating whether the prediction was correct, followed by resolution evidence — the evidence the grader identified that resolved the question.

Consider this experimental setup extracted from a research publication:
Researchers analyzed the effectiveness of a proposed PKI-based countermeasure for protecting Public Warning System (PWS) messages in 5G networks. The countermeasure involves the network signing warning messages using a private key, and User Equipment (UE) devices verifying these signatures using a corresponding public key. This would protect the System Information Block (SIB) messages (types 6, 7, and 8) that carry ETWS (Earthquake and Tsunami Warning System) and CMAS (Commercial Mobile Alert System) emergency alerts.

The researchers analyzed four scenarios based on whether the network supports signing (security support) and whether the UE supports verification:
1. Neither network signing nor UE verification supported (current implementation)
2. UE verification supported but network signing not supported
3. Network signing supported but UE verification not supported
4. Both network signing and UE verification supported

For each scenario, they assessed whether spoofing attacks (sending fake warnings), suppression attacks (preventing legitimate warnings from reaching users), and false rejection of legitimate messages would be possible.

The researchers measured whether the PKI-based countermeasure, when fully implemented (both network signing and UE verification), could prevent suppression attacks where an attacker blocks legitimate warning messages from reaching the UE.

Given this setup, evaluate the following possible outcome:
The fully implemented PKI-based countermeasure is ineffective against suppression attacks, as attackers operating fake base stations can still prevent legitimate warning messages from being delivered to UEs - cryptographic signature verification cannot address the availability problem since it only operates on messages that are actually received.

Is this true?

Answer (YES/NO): YES